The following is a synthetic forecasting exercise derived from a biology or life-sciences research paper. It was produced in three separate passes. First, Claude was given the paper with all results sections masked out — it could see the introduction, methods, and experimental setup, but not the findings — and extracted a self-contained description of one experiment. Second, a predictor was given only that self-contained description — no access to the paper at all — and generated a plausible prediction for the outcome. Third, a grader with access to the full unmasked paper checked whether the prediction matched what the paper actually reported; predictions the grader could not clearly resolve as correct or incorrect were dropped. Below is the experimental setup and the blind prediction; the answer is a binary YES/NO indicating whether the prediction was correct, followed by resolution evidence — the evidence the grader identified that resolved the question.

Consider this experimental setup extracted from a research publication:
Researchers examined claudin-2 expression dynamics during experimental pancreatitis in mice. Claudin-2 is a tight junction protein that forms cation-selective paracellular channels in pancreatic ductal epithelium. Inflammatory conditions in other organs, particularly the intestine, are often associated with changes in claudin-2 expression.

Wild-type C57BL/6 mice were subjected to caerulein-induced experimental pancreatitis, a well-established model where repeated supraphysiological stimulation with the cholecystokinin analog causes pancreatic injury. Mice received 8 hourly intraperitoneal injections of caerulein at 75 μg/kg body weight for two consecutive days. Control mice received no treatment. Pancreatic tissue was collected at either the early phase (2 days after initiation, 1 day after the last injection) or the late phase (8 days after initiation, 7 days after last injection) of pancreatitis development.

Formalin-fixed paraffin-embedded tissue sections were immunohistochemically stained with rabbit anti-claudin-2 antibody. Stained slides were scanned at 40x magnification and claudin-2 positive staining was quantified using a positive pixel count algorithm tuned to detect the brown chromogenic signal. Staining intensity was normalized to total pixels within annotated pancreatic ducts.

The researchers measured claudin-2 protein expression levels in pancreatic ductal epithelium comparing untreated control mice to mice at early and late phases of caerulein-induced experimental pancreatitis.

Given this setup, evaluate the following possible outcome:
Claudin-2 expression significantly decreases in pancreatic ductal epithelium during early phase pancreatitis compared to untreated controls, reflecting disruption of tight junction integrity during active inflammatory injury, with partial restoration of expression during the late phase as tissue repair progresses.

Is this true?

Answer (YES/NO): NO